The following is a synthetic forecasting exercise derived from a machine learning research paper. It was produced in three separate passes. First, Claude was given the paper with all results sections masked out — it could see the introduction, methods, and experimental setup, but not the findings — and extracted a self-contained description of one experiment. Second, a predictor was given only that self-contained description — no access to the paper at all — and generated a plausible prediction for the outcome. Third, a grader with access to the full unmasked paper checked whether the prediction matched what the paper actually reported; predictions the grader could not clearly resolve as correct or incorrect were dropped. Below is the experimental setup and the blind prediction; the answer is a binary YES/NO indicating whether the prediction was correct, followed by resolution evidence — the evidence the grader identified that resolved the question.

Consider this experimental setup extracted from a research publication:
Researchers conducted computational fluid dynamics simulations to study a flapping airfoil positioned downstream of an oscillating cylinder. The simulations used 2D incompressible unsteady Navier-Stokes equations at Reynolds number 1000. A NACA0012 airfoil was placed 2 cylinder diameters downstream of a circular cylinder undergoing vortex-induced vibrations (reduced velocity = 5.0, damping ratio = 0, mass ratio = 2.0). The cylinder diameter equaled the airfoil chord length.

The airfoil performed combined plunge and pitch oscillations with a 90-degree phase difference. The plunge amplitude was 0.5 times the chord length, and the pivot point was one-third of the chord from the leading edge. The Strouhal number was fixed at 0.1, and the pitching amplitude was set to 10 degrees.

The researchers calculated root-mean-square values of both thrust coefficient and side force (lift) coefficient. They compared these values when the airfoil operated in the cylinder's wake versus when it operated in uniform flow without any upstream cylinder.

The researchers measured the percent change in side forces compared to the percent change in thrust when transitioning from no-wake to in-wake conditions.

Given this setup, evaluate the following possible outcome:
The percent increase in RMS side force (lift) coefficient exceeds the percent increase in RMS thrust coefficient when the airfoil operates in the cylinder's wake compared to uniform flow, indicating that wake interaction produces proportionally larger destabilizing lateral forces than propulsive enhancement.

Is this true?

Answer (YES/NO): YES